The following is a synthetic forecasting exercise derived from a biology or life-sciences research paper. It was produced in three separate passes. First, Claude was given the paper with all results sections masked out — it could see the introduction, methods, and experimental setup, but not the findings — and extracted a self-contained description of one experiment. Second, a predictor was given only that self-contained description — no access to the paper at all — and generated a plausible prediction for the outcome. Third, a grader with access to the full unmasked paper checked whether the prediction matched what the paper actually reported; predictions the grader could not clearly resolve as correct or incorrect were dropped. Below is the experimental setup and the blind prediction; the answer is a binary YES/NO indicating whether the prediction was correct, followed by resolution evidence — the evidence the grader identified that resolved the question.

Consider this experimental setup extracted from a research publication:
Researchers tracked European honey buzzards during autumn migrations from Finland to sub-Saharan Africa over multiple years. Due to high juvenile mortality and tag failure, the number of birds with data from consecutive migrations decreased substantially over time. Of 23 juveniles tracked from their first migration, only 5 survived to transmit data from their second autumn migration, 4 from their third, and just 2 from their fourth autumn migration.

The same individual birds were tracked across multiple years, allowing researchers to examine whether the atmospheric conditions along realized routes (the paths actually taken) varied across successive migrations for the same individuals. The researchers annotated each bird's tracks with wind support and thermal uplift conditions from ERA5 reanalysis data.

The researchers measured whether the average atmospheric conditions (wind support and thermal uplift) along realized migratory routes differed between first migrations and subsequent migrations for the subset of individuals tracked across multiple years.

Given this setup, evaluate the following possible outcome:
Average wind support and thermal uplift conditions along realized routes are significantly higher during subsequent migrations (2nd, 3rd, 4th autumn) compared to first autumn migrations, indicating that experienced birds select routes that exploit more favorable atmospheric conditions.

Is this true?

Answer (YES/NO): NO